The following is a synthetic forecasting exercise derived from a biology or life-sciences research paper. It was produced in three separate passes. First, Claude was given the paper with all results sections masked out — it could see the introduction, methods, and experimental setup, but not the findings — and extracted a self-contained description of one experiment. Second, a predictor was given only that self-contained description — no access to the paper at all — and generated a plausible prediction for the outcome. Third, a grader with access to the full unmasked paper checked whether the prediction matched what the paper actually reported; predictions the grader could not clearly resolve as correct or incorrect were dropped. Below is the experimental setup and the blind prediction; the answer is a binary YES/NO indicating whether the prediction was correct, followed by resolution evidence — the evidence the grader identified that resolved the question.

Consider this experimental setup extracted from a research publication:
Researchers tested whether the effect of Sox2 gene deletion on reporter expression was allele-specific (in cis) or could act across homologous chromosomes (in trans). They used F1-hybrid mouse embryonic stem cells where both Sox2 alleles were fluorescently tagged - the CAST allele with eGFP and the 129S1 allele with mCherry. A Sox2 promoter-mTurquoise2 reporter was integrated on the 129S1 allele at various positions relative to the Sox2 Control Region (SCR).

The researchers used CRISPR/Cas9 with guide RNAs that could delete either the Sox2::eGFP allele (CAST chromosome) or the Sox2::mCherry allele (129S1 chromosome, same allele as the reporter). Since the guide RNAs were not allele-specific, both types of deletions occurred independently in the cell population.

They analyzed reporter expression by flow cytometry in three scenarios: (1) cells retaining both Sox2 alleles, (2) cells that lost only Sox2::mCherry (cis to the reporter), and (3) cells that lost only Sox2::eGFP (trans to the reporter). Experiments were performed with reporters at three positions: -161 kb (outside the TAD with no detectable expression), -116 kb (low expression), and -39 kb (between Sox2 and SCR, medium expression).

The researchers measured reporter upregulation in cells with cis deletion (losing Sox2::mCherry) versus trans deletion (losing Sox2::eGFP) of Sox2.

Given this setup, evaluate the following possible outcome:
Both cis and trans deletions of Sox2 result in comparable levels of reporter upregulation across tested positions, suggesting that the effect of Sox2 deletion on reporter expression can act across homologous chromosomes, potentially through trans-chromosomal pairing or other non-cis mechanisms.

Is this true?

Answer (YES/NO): NO